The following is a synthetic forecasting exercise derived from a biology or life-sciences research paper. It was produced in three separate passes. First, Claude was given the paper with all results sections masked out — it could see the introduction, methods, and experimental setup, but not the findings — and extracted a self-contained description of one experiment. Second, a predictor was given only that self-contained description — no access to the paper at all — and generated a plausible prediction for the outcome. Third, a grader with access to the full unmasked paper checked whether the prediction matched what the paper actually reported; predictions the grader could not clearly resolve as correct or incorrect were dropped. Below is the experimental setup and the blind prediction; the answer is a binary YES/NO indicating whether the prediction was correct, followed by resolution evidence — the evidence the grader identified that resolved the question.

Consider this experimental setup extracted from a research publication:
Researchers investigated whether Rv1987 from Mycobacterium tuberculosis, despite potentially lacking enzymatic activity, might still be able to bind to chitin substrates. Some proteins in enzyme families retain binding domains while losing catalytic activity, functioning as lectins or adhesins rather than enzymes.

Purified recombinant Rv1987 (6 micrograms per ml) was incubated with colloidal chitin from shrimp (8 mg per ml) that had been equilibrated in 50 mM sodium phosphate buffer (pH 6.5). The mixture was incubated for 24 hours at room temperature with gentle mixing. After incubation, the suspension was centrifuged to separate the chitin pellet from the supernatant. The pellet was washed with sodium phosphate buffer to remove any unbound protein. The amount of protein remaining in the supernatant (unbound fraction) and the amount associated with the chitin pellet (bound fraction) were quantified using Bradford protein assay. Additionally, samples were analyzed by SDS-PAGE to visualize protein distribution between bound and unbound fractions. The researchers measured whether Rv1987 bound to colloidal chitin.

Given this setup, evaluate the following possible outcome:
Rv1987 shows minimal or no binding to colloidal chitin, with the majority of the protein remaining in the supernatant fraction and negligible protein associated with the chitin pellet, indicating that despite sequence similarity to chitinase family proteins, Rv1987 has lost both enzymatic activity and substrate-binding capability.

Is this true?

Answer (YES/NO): NO